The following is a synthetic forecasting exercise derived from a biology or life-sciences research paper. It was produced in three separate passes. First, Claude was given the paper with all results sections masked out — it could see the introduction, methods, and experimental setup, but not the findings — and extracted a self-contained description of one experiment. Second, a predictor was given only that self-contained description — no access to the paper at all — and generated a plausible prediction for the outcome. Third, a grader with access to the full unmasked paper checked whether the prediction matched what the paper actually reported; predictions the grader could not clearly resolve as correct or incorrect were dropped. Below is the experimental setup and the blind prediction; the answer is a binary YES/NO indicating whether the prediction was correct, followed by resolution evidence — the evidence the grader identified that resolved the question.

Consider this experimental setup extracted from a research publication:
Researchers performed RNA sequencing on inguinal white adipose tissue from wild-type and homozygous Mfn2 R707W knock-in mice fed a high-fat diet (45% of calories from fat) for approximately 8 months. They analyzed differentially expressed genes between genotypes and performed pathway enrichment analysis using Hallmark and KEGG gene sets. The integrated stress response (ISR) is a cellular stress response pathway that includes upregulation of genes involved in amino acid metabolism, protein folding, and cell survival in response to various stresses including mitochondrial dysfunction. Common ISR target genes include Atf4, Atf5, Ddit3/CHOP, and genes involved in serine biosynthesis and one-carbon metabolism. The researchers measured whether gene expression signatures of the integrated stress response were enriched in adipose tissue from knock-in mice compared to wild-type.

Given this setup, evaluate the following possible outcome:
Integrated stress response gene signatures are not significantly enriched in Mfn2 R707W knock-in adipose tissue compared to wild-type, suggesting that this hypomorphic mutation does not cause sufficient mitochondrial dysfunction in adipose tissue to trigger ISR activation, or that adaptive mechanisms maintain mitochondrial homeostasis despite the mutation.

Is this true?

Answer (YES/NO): NO